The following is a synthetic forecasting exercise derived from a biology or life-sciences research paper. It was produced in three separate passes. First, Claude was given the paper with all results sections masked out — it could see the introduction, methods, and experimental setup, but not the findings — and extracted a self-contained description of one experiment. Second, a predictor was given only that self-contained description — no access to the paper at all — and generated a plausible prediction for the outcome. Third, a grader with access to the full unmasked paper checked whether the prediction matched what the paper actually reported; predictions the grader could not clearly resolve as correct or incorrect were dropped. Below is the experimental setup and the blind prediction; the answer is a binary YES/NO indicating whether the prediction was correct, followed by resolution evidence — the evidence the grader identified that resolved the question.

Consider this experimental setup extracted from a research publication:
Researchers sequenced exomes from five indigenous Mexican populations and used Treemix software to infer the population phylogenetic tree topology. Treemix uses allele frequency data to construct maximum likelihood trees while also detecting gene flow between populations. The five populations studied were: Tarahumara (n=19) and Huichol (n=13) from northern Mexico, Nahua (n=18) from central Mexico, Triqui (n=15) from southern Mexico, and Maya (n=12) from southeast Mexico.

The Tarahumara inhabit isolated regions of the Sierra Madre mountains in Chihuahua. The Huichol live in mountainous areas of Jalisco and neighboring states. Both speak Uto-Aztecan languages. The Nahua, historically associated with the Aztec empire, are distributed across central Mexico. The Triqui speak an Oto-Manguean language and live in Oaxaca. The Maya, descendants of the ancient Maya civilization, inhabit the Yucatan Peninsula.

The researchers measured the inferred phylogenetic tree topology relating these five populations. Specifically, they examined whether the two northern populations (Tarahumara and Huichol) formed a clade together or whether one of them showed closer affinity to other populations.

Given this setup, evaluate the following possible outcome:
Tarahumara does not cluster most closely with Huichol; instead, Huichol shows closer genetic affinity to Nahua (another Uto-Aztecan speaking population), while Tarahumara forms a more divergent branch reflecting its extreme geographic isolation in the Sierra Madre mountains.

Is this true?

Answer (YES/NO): NO